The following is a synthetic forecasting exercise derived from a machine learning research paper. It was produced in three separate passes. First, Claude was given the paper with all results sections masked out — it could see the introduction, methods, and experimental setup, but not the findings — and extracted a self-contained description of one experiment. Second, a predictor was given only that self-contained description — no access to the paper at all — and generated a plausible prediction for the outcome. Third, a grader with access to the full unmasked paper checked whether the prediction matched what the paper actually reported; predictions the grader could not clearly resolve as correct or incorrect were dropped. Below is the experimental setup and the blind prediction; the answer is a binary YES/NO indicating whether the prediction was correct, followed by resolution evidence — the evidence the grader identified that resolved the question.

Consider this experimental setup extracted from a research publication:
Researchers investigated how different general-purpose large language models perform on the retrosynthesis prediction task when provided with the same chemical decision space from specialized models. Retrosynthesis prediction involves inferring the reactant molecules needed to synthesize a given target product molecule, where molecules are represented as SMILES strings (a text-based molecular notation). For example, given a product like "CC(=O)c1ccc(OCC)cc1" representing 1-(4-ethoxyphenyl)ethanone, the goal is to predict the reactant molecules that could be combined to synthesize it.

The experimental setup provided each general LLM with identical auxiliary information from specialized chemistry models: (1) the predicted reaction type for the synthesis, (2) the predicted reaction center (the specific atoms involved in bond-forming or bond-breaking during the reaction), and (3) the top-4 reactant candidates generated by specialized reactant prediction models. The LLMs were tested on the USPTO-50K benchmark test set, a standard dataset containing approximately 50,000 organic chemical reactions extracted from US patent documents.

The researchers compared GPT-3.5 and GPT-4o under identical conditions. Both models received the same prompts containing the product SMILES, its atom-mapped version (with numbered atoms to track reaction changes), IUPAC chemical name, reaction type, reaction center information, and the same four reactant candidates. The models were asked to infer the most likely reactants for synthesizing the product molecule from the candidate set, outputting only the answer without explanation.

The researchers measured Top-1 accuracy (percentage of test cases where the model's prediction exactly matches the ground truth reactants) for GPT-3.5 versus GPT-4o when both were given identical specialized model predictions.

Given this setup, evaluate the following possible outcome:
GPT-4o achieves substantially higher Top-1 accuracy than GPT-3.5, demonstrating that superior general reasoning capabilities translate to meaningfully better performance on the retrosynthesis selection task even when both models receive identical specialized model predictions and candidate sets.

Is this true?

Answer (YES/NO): NO